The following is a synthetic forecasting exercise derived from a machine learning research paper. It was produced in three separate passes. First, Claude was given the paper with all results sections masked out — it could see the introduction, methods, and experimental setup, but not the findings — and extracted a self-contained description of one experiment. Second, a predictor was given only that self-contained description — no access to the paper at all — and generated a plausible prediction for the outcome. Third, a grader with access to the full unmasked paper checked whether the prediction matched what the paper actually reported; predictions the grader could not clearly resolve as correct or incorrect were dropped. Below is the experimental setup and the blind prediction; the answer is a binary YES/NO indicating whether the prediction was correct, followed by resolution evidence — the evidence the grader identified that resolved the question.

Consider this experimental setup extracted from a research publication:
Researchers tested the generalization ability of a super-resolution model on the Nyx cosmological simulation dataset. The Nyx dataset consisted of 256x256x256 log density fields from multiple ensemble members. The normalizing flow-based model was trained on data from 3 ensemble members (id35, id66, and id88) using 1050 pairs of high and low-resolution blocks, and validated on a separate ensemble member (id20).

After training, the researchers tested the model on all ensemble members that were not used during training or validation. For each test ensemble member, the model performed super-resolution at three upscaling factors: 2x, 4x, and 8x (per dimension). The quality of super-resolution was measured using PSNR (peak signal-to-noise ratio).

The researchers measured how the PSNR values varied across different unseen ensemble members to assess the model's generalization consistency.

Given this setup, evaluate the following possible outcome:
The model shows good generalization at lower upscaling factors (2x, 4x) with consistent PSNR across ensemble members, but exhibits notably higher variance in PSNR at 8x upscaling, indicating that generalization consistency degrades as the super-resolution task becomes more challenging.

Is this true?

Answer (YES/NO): NO